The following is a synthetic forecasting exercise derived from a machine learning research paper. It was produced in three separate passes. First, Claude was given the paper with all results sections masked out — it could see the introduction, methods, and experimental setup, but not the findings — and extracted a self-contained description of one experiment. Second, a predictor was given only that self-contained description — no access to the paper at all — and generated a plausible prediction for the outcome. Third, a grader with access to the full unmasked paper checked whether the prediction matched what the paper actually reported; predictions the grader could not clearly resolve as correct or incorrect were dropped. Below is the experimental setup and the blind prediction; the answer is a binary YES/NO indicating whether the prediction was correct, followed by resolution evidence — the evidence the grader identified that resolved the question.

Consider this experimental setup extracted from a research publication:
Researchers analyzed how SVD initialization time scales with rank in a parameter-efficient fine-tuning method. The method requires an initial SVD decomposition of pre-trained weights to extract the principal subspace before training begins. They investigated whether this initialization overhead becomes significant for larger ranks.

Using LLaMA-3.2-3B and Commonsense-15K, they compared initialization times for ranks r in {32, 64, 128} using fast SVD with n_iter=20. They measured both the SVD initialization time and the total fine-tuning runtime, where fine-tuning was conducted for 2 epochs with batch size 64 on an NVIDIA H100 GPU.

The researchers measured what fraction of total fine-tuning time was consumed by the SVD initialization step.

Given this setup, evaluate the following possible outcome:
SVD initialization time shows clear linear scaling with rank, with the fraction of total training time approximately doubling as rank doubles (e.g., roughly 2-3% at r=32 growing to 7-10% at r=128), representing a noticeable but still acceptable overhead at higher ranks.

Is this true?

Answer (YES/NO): NO